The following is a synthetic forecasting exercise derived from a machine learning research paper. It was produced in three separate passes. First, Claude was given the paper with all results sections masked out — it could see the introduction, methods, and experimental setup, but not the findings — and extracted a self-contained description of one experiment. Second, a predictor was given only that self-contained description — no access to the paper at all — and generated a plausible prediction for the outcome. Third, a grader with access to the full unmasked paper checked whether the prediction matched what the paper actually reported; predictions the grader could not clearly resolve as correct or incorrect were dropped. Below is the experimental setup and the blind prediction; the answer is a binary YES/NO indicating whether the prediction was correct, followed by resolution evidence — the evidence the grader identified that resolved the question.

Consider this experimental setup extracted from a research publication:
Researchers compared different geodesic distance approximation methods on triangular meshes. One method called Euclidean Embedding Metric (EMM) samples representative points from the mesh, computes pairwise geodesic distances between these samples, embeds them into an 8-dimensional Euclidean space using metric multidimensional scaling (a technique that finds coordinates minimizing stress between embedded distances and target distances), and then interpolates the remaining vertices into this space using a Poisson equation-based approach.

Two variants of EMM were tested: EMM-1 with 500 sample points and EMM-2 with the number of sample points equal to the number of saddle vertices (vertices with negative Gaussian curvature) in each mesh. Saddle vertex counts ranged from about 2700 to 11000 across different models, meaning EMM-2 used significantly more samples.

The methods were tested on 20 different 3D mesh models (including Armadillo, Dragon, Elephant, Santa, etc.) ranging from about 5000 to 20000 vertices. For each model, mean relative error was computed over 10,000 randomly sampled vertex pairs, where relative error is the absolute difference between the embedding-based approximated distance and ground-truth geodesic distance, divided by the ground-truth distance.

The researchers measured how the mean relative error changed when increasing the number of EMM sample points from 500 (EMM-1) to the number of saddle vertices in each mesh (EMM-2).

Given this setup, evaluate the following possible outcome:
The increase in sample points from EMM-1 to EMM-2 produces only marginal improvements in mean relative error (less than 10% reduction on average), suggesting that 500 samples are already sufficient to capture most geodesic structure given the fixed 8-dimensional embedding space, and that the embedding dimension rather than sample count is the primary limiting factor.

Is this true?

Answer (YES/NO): YES